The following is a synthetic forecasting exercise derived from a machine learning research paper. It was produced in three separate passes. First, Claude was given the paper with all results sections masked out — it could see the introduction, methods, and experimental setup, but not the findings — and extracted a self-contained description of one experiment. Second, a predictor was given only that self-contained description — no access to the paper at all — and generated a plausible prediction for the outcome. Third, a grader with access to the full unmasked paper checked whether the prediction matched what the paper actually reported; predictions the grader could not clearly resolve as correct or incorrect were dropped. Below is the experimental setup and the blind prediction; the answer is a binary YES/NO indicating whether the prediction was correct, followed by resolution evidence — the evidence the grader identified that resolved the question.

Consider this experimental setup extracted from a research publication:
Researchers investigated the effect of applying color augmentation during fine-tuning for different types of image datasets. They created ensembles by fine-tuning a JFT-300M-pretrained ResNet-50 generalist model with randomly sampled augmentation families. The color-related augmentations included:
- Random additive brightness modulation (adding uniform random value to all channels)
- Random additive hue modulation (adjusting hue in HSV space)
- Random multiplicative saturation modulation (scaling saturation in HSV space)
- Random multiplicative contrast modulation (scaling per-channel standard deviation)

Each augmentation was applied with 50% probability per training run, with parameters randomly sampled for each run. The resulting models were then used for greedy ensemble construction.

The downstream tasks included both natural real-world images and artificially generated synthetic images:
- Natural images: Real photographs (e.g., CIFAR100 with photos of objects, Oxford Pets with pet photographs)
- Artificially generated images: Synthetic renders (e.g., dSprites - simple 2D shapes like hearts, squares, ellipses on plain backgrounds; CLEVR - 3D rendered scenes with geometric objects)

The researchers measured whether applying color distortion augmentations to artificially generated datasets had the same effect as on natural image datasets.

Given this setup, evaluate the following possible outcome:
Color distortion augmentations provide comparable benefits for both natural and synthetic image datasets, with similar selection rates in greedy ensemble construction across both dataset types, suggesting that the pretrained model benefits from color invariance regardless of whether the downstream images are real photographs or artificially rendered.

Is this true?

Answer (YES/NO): NO